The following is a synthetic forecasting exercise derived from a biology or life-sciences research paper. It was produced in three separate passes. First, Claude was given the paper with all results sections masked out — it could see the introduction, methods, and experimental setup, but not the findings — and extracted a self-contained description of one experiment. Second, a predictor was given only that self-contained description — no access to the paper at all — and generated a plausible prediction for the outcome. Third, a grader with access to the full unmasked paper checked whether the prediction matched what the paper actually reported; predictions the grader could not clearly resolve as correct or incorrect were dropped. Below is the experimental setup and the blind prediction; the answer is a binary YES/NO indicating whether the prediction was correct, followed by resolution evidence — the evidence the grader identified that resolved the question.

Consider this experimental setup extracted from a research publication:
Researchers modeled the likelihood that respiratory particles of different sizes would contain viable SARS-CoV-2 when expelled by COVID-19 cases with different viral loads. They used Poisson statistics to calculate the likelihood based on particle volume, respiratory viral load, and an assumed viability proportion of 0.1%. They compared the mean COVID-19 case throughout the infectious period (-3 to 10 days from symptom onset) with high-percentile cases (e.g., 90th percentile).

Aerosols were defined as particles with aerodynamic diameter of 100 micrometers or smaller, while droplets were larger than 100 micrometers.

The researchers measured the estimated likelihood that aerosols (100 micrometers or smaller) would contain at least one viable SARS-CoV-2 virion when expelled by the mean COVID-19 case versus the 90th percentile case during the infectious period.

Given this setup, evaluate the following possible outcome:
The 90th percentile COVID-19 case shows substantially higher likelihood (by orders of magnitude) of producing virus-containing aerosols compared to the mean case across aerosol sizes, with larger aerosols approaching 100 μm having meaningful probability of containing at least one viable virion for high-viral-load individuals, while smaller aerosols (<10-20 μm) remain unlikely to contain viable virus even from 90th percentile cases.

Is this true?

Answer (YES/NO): NO